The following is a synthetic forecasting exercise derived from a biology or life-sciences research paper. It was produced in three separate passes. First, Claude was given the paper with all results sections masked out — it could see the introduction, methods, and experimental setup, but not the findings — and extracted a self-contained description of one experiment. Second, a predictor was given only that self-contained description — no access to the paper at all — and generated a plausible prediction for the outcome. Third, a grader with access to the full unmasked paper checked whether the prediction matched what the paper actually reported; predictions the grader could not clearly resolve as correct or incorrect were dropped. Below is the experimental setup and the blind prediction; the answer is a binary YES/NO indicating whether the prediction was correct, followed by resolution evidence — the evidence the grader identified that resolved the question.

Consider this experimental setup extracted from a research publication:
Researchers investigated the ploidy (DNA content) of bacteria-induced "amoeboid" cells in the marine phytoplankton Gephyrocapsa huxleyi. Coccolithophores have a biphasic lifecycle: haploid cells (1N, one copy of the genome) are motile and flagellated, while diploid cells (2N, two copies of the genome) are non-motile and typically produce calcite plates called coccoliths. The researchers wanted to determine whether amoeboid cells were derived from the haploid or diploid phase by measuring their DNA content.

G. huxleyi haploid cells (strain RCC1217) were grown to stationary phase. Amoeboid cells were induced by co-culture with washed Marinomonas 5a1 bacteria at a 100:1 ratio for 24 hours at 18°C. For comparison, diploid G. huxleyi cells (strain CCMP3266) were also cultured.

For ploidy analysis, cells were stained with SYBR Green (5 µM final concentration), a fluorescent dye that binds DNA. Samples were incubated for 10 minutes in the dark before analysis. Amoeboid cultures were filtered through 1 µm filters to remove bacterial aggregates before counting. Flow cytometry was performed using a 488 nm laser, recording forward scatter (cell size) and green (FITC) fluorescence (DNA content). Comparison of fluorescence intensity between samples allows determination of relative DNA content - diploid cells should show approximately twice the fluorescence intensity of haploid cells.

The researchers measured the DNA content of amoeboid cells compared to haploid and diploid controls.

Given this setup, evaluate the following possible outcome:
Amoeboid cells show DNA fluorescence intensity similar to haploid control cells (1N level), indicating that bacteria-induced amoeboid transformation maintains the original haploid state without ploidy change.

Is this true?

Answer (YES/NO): YES